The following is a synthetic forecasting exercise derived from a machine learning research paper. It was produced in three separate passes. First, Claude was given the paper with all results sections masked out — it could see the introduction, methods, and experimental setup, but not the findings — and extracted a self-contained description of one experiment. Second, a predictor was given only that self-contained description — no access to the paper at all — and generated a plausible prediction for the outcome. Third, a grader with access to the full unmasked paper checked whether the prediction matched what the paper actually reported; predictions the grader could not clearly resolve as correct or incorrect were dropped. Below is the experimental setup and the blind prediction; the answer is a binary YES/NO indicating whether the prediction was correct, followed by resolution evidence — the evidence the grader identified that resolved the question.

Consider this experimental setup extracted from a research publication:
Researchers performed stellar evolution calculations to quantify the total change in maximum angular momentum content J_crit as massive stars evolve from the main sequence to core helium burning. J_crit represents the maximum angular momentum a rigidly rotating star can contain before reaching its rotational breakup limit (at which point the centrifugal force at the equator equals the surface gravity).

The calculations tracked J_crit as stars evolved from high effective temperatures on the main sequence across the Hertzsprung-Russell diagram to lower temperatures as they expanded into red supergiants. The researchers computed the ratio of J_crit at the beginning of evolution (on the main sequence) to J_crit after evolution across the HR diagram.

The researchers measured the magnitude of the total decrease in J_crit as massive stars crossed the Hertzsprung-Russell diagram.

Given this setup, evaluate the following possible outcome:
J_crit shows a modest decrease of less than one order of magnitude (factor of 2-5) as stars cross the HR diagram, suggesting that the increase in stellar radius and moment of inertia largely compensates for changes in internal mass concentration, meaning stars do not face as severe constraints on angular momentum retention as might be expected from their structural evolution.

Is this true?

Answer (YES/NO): NO